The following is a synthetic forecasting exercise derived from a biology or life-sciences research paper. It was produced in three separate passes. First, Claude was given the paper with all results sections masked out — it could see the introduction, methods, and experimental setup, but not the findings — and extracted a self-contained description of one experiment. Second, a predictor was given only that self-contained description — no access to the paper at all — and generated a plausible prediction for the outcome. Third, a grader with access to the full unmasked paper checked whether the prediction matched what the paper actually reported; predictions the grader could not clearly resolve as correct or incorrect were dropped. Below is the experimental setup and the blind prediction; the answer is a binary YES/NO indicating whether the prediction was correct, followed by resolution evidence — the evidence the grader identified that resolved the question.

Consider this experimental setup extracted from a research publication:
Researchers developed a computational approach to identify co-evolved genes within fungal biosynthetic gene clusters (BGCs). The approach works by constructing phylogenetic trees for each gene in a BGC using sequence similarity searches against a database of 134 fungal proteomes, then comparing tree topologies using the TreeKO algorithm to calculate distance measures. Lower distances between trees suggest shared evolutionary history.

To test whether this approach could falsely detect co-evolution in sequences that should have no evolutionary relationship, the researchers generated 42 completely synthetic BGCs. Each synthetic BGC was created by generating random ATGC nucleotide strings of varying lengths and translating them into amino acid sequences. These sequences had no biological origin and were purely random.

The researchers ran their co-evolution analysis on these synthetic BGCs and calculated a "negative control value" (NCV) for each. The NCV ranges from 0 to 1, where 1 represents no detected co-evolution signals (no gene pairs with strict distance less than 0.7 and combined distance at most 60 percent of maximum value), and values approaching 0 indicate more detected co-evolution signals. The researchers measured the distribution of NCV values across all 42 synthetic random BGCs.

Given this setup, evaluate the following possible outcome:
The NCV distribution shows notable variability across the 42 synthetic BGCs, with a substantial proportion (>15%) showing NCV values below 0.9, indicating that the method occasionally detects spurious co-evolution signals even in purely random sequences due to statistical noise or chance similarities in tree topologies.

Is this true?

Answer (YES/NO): NO